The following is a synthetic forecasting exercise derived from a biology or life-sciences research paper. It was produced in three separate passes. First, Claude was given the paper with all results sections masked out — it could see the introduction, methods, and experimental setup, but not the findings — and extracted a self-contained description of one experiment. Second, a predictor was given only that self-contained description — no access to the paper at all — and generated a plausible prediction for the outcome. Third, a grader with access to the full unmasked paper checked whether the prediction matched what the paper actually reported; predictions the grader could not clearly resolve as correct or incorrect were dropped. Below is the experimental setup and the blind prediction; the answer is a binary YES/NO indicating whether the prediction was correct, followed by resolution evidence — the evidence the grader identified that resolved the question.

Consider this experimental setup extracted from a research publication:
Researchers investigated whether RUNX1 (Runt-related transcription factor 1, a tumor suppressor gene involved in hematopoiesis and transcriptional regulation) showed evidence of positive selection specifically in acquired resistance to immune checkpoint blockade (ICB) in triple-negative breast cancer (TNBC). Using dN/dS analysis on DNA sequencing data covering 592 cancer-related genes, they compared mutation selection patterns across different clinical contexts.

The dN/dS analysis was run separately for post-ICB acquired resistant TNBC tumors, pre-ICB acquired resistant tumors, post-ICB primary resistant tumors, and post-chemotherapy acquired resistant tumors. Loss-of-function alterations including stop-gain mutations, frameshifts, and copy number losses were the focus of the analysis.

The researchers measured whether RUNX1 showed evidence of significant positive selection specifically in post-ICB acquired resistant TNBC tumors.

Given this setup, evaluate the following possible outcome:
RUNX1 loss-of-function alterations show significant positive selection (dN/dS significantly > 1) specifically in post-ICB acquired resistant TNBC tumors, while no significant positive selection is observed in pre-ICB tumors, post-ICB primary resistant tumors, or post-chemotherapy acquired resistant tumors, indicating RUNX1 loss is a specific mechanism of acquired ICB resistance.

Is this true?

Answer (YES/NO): YES